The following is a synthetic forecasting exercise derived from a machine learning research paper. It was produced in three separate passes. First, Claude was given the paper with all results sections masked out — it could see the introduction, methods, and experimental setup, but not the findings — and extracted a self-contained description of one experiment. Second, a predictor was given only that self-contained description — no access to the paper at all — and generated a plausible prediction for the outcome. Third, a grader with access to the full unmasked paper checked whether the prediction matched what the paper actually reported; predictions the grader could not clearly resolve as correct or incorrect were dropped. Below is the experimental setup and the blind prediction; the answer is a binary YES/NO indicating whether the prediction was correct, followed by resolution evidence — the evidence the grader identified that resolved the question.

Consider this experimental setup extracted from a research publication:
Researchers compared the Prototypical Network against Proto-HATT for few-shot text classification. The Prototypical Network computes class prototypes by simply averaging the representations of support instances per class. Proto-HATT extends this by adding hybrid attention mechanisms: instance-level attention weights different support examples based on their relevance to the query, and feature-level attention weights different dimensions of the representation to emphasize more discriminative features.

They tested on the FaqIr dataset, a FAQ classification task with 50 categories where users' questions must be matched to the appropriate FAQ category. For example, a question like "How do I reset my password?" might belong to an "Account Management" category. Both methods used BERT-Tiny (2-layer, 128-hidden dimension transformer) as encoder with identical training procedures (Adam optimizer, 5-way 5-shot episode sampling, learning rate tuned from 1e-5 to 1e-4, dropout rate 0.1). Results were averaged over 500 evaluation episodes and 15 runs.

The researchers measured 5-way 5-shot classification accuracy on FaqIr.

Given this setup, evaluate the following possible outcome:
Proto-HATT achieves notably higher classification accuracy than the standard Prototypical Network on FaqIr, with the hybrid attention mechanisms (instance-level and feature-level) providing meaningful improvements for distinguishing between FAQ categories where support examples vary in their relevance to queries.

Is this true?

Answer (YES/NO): NO